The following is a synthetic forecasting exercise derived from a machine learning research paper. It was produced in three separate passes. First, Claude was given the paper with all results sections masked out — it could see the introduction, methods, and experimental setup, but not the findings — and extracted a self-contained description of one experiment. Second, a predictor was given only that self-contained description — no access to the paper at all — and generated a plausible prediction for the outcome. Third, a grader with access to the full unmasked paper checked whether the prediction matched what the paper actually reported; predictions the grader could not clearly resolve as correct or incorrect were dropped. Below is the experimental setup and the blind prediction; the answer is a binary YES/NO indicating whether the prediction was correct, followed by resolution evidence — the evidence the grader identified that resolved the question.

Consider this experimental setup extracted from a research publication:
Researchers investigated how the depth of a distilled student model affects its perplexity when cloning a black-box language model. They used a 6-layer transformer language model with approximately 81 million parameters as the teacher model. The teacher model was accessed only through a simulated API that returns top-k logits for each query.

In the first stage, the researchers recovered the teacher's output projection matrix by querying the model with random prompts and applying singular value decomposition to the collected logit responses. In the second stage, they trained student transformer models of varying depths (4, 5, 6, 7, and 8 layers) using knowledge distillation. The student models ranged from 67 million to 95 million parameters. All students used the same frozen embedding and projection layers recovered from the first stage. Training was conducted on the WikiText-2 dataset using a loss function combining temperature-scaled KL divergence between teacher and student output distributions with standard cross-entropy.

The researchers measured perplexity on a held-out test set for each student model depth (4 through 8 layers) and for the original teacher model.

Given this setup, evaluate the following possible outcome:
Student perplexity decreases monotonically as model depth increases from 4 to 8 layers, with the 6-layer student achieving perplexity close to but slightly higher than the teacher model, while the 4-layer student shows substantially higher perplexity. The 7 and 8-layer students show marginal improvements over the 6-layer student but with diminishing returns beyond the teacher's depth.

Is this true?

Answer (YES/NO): NO